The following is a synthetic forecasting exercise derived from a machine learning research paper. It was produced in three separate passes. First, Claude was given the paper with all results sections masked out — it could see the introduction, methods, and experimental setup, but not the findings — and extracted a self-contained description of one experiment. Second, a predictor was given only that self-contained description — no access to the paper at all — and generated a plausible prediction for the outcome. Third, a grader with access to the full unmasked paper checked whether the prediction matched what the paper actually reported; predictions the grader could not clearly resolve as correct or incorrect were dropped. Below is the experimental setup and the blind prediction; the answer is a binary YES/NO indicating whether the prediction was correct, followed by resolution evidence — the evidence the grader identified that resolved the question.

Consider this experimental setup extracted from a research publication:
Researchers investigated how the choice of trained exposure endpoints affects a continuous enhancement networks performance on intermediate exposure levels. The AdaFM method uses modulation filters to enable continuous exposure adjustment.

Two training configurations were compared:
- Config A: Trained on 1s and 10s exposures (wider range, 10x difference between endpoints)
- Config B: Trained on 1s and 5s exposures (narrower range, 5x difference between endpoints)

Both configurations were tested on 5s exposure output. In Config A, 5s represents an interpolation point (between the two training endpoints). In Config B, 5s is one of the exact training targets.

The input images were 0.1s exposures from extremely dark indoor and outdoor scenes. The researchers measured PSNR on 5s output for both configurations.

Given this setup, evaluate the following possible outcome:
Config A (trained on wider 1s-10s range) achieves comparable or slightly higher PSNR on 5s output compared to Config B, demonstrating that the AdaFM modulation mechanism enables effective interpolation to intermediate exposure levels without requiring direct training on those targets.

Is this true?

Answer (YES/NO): NO